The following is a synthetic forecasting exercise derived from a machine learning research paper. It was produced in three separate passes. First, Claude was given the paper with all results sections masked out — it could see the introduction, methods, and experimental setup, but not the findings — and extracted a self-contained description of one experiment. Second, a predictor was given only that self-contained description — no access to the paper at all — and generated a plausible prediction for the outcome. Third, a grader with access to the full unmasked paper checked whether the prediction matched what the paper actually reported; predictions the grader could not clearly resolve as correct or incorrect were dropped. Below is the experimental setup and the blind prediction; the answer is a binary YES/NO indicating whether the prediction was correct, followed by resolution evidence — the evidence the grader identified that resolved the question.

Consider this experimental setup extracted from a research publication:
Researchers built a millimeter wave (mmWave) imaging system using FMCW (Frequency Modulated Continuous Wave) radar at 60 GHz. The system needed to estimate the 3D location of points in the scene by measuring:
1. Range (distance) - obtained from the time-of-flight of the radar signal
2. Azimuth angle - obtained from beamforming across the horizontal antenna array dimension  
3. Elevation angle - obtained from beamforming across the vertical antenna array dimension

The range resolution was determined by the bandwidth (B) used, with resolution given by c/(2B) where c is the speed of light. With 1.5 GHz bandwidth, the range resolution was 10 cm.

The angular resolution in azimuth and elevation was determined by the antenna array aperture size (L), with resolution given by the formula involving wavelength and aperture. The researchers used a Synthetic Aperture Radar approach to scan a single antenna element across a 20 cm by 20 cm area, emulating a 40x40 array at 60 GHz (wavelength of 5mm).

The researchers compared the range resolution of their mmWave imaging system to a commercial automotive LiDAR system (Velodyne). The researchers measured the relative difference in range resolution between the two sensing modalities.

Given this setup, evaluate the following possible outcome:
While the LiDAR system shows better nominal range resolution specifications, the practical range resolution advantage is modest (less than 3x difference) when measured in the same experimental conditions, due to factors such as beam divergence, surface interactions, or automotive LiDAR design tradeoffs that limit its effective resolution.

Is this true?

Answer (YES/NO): NO